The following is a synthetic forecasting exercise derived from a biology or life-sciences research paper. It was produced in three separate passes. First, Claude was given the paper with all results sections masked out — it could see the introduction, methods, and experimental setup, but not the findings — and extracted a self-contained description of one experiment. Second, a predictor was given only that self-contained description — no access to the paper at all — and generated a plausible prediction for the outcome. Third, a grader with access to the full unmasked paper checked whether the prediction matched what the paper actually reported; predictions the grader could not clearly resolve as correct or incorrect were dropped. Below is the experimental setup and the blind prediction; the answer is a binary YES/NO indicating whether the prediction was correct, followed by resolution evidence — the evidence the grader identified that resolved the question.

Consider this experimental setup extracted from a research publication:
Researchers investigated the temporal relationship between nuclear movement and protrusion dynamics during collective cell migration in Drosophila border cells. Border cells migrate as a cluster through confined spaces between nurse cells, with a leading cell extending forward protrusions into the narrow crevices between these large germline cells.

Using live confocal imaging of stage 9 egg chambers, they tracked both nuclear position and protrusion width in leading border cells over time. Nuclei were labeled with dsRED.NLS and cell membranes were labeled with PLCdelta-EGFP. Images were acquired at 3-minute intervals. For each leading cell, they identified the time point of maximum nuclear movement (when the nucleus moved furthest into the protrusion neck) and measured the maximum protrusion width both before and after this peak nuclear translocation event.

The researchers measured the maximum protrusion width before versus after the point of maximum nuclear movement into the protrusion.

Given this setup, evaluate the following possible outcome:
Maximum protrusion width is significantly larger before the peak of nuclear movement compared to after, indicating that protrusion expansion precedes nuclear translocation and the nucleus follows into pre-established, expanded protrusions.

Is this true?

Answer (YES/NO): NO